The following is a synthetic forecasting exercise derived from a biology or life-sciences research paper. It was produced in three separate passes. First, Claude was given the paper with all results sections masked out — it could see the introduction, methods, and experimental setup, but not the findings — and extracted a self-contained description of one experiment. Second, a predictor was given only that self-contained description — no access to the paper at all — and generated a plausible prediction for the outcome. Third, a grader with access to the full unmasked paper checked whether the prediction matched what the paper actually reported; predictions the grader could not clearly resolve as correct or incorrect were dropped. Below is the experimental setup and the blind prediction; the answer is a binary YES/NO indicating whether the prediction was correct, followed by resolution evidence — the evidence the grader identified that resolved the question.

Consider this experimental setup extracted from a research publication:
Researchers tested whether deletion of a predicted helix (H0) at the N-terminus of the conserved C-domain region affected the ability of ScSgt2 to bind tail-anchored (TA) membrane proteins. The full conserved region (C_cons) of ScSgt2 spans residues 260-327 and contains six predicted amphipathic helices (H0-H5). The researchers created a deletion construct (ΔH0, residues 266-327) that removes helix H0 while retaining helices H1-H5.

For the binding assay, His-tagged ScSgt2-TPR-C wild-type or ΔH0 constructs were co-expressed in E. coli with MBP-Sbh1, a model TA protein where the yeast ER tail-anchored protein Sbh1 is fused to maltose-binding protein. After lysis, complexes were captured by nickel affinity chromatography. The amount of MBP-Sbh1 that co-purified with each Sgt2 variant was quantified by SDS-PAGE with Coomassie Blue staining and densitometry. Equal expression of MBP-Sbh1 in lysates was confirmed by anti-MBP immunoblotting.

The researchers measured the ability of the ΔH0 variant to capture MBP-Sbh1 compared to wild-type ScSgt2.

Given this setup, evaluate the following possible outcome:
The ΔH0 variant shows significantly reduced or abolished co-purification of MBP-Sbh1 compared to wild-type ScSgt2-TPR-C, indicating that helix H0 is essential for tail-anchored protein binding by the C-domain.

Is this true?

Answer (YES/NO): YES